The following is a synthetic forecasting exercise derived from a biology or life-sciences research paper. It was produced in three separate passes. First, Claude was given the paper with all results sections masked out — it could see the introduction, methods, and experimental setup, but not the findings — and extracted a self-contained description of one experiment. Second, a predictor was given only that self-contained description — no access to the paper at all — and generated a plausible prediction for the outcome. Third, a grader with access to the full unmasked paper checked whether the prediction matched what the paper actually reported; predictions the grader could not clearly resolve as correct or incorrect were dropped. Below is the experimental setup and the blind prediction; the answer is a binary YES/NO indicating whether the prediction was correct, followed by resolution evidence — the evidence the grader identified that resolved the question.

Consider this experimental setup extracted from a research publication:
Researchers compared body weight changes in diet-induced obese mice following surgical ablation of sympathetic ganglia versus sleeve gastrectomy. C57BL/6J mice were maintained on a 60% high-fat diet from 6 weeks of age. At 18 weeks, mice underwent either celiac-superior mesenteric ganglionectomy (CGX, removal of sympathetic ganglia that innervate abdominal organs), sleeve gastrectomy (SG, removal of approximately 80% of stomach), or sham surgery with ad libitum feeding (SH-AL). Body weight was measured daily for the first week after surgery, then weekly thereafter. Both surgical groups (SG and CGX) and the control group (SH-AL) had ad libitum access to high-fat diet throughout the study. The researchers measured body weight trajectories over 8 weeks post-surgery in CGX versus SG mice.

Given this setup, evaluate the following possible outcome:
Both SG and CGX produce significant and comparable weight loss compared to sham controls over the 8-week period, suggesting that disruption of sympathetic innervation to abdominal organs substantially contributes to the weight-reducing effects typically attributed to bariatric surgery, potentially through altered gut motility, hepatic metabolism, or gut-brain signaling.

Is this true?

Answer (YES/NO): YES